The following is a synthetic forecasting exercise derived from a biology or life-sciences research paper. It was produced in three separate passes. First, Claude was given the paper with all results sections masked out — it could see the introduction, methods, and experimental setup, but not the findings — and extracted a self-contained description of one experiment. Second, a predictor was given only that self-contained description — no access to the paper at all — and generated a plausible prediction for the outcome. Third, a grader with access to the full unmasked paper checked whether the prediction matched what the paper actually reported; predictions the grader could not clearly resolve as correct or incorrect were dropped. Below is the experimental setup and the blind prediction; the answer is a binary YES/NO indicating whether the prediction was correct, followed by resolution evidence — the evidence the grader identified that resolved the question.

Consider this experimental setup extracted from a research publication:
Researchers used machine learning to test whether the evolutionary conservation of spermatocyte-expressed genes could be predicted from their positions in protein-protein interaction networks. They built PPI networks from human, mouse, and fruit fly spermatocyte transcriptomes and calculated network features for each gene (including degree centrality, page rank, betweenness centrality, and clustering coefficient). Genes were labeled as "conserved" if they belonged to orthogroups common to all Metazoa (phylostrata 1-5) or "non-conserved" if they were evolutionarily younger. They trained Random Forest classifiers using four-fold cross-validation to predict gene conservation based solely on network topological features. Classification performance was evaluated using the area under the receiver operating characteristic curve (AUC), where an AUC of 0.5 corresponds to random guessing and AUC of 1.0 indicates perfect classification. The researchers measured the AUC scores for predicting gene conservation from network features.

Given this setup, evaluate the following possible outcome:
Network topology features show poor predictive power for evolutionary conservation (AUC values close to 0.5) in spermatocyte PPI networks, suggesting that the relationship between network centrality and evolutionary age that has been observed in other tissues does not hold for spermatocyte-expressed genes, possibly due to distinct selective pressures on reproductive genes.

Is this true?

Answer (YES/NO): NO